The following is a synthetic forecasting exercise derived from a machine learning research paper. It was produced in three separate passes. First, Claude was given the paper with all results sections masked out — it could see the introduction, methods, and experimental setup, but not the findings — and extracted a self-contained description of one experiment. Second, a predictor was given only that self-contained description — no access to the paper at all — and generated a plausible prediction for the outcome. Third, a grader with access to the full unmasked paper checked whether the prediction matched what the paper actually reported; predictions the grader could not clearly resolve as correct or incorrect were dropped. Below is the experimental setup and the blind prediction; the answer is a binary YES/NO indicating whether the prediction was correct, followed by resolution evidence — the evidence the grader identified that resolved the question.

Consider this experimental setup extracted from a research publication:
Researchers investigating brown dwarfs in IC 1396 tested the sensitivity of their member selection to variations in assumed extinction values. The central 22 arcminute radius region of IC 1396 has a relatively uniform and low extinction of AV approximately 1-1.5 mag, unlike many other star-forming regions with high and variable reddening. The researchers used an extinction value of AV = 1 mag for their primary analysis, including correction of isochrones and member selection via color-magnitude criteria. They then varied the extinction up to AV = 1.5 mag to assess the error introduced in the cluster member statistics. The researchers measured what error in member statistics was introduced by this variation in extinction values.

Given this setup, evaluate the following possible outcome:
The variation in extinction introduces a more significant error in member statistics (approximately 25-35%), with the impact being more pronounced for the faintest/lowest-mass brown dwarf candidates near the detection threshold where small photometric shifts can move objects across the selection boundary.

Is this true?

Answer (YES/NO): NO